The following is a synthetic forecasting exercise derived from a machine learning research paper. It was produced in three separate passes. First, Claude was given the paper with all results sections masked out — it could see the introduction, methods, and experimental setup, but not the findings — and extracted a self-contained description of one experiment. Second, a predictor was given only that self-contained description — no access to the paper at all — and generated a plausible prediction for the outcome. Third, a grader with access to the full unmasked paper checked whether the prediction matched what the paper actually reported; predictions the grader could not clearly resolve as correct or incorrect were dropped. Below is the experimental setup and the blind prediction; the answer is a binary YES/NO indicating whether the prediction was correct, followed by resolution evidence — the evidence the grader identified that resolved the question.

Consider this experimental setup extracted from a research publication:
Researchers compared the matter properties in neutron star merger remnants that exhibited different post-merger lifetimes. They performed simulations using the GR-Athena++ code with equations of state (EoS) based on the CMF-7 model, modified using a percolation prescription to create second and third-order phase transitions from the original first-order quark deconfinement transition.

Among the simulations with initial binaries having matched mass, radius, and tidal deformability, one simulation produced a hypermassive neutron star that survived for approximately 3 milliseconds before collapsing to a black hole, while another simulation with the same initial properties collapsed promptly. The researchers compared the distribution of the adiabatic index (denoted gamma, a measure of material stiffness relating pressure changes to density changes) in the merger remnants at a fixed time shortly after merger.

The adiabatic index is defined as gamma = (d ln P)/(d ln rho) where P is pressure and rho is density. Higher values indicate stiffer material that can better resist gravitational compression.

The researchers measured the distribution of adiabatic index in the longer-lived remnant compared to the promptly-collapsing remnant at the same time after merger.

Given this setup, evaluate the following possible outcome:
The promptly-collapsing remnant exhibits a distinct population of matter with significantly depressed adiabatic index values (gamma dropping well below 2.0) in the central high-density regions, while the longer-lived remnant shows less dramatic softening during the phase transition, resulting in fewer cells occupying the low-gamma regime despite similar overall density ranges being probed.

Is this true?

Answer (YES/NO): NO